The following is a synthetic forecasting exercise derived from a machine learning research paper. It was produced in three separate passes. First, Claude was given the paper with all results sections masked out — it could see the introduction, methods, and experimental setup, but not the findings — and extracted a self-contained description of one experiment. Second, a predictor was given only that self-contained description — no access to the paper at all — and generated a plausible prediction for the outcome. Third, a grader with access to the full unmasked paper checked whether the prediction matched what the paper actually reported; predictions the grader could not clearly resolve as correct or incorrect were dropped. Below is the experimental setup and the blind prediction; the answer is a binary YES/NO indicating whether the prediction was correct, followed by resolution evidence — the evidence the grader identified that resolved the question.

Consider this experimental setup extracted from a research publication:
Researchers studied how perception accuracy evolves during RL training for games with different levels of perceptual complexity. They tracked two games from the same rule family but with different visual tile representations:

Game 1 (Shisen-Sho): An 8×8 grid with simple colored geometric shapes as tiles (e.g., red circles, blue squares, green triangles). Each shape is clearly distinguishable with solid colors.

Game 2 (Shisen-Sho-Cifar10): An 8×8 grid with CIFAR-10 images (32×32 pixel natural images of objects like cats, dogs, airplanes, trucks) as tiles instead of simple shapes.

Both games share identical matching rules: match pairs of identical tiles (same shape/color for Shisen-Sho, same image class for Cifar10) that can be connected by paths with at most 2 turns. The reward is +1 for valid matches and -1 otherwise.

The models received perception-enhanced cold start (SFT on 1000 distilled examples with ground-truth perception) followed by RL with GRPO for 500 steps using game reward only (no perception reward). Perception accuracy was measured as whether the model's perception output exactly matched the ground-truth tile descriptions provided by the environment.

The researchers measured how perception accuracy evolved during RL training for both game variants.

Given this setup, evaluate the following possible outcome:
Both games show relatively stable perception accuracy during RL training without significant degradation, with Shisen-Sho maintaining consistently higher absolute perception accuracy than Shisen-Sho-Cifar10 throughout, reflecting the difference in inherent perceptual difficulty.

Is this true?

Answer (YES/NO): NO